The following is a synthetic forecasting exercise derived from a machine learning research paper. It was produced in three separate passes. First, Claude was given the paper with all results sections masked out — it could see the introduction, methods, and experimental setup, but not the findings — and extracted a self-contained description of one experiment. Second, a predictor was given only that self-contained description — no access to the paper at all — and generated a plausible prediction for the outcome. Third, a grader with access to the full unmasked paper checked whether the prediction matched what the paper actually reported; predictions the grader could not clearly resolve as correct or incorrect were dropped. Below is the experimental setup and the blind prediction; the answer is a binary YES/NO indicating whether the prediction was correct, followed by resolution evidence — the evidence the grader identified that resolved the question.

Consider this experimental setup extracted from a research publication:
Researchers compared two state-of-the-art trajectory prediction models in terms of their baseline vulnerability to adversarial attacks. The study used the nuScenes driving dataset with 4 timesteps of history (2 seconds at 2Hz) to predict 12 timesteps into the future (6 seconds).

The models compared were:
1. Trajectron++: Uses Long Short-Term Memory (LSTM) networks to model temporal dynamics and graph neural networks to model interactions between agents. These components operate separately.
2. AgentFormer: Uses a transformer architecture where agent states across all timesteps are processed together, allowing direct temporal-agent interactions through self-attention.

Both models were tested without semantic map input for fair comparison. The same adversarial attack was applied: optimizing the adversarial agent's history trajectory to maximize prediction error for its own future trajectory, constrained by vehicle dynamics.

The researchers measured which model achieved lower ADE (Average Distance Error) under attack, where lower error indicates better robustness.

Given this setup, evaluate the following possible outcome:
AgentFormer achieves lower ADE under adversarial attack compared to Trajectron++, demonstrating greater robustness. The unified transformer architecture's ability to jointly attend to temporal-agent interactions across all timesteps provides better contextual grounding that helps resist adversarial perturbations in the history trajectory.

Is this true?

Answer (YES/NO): NO